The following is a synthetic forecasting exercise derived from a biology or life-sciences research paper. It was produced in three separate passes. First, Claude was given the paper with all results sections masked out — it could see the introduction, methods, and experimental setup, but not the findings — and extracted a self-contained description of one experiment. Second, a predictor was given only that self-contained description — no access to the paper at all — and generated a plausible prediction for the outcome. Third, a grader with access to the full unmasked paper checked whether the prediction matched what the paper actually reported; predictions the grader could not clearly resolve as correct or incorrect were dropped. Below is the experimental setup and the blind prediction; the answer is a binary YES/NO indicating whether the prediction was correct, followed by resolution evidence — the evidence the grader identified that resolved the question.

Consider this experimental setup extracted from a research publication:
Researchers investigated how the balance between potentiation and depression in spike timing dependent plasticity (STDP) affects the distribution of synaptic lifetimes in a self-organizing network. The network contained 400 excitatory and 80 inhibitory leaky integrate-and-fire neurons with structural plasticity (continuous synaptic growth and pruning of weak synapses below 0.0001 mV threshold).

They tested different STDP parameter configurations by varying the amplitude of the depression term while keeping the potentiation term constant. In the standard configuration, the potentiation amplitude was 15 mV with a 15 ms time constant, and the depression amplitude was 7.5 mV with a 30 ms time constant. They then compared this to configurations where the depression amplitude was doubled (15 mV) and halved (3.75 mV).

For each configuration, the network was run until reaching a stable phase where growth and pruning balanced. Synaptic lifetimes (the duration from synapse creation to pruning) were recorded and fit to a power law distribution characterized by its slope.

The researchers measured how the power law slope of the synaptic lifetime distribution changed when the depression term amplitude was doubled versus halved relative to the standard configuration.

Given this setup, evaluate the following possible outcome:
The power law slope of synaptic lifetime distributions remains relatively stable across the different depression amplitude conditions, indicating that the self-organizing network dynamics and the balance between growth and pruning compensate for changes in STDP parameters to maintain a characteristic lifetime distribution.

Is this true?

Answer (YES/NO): NO